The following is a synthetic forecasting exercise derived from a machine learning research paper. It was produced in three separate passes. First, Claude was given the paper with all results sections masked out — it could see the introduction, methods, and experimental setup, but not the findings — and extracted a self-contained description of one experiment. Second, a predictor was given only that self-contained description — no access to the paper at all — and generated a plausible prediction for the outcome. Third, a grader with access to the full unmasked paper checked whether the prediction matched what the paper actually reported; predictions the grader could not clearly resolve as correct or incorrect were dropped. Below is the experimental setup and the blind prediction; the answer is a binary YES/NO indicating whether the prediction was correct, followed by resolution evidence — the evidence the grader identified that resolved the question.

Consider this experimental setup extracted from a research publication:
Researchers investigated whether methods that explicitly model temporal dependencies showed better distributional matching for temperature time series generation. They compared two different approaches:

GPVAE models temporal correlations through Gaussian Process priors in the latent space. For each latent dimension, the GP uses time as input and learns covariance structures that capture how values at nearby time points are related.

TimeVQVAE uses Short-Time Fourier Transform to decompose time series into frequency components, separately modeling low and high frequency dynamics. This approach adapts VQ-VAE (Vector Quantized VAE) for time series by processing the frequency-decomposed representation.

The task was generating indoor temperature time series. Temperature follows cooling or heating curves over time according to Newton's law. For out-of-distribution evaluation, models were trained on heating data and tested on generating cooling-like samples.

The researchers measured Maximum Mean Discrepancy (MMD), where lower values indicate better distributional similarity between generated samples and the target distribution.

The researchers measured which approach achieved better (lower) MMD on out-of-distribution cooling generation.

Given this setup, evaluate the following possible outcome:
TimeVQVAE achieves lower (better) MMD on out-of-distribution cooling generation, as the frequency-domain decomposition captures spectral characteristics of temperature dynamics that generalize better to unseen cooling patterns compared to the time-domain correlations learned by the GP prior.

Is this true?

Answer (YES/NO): NO